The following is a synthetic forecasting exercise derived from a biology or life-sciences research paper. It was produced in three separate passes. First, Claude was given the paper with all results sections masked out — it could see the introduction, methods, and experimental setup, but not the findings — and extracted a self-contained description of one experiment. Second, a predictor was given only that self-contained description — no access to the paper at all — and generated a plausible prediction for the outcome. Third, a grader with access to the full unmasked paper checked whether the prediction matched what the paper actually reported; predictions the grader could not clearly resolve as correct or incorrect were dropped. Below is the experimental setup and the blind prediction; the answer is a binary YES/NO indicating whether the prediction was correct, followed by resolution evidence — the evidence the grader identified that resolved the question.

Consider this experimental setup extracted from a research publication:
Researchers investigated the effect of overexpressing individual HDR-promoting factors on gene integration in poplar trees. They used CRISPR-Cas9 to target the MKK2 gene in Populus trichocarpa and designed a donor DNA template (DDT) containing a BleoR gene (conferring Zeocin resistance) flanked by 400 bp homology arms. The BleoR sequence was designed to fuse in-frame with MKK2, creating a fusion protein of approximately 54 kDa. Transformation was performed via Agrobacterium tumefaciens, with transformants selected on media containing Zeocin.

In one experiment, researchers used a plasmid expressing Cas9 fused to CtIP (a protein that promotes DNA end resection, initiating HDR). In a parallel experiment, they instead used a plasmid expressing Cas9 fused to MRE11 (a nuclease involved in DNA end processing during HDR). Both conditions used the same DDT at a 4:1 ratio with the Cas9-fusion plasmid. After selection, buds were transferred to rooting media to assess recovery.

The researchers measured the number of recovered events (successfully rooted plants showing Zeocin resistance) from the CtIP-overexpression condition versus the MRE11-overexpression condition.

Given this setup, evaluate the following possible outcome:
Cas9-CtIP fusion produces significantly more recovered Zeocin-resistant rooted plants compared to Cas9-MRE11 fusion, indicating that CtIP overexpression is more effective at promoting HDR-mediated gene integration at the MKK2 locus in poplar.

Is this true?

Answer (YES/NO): NO